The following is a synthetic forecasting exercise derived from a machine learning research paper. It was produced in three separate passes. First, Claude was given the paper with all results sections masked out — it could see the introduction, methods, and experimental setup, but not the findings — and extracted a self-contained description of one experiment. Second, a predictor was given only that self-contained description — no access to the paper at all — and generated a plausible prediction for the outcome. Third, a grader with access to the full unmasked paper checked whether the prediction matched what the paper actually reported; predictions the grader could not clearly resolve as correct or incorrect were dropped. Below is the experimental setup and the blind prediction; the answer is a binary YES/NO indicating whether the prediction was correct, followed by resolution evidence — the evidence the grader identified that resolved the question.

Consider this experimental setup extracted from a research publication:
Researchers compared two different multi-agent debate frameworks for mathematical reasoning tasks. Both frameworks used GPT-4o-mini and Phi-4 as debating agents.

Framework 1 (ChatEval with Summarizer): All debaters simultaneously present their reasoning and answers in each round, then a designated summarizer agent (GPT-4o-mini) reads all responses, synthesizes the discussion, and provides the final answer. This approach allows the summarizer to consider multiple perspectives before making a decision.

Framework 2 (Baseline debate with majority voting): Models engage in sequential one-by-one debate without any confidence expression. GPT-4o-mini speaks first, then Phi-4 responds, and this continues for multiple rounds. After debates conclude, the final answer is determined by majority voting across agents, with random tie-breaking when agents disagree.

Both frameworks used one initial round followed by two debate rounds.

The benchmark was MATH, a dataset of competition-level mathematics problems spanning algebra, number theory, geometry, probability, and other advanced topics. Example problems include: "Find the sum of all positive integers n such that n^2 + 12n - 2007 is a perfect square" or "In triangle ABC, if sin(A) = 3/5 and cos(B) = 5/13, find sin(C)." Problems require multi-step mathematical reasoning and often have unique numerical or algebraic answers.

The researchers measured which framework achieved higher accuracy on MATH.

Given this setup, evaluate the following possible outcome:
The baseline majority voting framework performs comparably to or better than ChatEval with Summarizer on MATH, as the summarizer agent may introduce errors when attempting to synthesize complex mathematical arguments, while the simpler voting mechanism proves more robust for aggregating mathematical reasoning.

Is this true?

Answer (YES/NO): YES